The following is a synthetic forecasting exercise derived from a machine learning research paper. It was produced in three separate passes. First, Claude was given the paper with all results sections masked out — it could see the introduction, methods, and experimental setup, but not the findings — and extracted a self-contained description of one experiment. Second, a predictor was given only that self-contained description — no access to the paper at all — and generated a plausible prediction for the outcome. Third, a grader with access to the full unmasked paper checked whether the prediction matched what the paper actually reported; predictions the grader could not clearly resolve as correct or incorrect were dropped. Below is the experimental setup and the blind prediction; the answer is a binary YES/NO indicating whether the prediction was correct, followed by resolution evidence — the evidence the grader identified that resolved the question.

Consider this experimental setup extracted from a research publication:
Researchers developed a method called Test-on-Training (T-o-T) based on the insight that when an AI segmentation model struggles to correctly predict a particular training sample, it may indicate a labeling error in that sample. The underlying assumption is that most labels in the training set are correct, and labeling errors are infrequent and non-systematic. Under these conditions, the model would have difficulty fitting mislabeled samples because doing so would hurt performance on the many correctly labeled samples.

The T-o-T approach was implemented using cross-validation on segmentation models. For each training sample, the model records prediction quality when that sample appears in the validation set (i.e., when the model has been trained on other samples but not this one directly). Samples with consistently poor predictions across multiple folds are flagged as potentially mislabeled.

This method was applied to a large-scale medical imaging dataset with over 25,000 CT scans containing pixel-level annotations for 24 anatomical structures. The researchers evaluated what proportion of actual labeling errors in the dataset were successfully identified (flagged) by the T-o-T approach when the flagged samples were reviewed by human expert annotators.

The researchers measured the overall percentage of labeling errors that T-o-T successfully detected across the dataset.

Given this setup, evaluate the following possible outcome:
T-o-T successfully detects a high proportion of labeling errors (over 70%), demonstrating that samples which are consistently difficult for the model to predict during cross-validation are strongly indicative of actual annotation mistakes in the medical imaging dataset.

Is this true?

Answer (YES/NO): NO